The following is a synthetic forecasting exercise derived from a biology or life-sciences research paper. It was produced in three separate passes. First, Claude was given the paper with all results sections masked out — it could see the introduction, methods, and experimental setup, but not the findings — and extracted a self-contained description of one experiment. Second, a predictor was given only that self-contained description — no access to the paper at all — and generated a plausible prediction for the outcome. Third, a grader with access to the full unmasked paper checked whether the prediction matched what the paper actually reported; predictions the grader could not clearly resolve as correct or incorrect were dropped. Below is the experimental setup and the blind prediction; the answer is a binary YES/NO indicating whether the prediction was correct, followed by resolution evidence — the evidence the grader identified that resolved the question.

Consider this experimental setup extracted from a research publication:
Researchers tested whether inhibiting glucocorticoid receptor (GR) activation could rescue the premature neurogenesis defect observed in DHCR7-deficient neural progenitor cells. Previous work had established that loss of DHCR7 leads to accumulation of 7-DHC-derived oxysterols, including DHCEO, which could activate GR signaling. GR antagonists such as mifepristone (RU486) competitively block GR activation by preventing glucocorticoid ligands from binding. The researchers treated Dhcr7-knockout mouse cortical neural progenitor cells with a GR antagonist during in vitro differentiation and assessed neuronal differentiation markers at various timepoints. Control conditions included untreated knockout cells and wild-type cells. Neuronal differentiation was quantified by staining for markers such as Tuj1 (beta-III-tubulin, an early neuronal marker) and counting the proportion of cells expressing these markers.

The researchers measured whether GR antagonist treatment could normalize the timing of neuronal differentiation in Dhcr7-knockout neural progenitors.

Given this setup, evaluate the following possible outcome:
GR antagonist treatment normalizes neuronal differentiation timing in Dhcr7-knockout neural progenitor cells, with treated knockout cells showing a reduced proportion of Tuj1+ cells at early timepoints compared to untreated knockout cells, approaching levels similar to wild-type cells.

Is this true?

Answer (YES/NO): YES